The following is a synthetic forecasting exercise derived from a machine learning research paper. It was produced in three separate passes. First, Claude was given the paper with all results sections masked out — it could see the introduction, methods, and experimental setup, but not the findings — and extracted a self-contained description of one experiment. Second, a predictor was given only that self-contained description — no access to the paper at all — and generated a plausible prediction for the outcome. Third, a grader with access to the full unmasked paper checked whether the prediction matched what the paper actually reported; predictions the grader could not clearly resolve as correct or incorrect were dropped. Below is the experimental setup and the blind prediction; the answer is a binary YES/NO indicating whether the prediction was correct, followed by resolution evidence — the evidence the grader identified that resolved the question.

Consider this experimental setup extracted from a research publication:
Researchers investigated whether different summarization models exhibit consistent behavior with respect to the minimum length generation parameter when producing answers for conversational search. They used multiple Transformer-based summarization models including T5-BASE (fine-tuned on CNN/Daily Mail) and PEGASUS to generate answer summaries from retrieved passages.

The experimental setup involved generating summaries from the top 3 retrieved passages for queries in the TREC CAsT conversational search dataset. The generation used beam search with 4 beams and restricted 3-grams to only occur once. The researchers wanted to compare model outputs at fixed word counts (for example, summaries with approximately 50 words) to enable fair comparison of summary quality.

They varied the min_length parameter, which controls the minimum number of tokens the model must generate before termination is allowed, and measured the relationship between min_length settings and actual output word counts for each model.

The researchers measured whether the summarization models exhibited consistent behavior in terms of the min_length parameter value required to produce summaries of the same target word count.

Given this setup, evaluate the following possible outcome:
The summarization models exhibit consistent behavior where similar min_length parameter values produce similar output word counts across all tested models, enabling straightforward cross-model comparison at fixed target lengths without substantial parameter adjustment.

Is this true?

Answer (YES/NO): NO